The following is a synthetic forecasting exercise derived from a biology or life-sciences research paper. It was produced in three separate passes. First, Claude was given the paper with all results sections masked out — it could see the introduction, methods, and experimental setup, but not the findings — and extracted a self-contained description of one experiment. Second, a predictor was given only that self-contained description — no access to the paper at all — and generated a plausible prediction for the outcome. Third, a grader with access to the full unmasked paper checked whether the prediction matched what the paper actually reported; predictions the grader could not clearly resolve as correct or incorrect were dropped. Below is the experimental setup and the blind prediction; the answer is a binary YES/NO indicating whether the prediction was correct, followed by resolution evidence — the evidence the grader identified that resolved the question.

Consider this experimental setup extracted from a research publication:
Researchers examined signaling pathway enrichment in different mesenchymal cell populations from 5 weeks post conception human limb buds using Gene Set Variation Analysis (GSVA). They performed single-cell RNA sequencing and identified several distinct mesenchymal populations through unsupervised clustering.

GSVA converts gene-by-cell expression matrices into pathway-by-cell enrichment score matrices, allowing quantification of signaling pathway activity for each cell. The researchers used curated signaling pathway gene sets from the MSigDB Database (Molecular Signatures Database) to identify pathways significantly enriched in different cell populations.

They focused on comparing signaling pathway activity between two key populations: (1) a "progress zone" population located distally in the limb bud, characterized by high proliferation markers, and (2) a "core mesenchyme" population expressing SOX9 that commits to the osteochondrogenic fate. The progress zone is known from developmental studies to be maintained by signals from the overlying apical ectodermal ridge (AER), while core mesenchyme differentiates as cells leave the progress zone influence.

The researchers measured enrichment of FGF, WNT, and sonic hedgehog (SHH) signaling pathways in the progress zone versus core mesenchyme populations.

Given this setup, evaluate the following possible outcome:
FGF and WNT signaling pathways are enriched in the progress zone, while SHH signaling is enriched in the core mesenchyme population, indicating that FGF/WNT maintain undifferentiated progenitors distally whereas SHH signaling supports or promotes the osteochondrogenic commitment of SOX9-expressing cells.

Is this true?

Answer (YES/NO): NO